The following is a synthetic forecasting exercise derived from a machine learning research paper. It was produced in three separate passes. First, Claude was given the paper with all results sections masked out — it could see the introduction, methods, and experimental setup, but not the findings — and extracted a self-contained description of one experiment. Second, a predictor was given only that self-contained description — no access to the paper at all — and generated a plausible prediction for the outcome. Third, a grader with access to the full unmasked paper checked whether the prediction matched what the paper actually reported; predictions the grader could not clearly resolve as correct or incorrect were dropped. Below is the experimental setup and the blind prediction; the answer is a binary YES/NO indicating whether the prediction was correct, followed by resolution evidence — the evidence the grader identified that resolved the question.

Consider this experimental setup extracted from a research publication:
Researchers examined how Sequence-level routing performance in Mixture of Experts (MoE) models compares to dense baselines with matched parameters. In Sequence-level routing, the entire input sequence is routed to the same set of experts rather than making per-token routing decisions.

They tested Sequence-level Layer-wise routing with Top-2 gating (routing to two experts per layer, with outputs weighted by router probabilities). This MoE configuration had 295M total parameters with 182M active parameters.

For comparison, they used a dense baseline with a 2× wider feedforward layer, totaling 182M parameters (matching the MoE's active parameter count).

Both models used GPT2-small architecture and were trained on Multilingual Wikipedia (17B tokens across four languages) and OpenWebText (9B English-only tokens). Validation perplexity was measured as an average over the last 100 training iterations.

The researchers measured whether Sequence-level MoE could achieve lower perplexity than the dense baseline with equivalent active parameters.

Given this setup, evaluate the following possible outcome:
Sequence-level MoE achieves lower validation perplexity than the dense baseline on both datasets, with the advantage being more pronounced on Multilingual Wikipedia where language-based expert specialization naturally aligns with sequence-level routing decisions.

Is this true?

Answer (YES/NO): NO